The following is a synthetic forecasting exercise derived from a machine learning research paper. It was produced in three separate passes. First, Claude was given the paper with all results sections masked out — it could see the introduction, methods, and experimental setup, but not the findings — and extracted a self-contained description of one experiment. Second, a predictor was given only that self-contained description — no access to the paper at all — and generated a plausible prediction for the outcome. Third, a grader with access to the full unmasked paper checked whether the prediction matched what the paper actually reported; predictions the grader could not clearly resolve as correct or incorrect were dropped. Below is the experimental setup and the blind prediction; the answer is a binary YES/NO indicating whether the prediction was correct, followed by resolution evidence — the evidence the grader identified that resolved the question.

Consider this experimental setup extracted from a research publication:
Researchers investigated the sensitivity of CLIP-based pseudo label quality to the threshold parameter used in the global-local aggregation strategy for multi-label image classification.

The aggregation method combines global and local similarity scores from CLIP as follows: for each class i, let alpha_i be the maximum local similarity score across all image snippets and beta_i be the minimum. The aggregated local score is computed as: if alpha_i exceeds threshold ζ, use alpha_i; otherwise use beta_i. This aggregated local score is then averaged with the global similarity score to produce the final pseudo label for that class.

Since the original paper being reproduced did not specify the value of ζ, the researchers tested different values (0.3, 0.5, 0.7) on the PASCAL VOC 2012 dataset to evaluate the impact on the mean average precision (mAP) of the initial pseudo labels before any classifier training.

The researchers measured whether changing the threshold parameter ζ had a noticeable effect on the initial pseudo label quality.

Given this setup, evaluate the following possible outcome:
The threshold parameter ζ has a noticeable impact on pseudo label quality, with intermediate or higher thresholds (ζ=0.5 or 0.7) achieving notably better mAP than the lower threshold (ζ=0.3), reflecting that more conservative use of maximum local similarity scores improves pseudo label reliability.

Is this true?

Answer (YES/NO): NO